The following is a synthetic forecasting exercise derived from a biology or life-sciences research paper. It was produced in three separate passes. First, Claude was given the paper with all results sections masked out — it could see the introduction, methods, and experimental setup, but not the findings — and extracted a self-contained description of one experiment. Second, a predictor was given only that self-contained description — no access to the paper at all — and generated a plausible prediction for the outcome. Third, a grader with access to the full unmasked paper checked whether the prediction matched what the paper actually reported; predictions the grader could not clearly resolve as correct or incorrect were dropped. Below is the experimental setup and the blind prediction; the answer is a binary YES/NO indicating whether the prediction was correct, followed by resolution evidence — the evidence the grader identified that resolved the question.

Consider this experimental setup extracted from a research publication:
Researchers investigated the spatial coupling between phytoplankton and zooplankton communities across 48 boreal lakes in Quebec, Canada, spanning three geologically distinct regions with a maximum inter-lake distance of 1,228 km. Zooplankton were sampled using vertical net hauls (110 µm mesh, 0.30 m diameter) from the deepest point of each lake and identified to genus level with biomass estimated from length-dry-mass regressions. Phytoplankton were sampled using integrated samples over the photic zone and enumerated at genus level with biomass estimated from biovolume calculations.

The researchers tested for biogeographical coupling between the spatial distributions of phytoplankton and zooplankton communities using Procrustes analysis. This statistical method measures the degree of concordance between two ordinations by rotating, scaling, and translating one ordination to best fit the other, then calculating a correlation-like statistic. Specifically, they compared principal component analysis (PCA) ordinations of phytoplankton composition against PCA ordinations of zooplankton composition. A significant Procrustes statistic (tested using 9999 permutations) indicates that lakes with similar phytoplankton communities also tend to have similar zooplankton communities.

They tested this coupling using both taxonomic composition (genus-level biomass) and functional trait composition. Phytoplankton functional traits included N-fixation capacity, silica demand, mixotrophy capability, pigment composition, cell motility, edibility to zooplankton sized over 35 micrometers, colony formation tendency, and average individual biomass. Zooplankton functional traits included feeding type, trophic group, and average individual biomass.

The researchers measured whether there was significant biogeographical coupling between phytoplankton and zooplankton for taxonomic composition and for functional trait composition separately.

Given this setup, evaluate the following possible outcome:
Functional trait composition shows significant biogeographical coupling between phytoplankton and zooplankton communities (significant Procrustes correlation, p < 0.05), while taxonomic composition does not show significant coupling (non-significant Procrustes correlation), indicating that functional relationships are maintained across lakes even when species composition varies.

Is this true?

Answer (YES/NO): NO